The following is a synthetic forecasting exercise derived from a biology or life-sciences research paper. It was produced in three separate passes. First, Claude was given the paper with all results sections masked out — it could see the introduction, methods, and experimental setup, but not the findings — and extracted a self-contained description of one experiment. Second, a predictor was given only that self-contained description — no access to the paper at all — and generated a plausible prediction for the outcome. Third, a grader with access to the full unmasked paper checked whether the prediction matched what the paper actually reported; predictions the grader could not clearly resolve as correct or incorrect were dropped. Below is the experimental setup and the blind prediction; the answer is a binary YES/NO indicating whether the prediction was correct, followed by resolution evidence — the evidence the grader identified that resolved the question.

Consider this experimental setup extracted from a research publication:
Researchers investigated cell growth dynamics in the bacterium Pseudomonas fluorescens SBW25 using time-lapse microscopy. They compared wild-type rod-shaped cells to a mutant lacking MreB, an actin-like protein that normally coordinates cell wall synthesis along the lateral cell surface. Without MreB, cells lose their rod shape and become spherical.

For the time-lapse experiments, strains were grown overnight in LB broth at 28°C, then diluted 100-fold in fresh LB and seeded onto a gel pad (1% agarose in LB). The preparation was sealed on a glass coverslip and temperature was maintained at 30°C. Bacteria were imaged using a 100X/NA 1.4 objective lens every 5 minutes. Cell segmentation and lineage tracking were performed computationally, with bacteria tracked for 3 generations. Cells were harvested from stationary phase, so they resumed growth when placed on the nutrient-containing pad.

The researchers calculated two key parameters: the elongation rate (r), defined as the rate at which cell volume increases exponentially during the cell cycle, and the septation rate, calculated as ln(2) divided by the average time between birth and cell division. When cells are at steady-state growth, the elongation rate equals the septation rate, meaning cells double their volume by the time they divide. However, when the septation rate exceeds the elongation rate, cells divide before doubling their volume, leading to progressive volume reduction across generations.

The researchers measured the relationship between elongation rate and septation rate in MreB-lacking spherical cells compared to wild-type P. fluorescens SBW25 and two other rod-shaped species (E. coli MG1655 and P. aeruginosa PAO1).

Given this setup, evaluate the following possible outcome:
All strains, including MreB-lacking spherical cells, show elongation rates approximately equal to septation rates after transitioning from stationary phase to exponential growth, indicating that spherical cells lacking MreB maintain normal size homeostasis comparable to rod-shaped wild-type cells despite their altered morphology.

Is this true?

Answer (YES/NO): NO